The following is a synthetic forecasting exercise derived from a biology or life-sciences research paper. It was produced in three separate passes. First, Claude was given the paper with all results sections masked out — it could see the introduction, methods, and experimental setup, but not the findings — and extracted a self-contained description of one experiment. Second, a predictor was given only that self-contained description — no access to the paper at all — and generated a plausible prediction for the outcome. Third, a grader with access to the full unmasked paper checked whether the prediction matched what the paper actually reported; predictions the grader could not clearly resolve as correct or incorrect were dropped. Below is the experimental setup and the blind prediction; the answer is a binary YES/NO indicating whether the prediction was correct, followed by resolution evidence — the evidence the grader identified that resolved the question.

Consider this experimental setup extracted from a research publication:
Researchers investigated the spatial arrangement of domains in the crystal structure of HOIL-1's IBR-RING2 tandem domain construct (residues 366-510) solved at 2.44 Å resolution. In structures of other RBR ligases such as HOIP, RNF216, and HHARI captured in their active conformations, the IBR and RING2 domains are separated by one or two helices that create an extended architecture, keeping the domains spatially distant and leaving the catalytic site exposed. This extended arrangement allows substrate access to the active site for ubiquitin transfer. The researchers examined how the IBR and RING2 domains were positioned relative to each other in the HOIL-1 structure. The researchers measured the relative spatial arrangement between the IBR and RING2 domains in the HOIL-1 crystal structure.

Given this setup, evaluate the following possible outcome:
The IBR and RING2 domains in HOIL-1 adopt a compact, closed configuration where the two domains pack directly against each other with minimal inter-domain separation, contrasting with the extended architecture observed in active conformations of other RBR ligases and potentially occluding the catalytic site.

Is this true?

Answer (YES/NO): YES